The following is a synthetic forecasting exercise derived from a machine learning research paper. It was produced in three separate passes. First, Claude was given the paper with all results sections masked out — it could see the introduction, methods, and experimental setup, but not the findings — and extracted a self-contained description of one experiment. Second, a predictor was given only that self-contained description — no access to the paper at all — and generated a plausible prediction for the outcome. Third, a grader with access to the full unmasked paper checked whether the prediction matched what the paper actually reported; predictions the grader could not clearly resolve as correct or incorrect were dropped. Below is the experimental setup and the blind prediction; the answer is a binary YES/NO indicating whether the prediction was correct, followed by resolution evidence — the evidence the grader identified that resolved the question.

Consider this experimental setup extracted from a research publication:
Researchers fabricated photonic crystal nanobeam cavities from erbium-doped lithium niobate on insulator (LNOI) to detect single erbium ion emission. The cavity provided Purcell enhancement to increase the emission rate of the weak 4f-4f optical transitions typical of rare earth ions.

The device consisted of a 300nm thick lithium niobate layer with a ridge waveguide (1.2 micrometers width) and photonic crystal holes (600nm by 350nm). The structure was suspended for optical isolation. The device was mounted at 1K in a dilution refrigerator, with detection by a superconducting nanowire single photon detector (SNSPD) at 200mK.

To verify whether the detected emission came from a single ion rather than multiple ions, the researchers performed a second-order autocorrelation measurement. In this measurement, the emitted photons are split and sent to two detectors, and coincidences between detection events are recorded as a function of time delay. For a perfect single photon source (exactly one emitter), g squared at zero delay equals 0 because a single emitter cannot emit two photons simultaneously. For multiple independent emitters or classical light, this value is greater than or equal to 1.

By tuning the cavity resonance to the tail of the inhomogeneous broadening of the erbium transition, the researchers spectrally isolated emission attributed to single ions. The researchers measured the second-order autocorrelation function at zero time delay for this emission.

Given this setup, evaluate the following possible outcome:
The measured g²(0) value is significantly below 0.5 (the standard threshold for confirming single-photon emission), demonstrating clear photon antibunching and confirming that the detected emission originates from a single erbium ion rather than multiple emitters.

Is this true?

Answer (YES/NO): YES